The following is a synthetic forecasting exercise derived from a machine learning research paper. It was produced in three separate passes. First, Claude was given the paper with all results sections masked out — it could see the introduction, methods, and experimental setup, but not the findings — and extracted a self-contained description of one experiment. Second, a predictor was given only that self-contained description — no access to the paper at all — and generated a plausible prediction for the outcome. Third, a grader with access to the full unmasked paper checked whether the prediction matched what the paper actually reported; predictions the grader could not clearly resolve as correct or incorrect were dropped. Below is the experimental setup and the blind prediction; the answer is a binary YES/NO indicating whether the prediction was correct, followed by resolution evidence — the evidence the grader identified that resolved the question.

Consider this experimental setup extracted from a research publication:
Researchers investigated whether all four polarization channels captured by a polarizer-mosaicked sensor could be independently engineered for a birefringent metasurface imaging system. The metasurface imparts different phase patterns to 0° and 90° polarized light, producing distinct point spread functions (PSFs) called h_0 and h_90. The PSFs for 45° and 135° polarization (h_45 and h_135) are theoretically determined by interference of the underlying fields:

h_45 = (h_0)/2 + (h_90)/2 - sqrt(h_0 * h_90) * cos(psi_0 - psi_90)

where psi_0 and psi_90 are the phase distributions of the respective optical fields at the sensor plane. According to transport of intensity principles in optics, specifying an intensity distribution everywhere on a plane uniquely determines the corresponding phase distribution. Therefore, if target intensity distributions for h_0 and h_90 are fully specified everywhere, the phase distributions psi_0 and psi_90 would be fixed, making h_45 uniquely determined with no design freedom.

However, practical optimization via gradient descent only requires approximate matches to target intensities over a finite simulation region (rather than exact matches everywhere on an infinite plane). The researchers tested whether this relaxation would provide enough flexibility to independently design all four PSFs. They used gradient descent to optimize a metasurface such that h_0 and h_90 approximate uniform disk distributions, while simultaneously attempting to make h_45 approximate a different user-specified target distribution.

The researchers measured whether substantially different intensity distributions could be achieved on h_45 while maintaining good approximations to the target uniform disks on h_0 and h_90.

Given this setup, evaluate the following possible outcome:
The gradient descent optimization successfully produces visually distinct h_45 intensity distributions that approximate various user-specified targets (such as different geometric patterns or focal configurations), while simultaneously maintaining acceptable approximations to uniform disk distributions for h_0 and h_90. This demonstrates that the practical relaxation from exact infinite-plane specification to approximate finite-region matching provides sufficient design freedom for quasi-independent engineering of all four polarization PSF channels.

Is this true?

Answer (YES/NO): YES